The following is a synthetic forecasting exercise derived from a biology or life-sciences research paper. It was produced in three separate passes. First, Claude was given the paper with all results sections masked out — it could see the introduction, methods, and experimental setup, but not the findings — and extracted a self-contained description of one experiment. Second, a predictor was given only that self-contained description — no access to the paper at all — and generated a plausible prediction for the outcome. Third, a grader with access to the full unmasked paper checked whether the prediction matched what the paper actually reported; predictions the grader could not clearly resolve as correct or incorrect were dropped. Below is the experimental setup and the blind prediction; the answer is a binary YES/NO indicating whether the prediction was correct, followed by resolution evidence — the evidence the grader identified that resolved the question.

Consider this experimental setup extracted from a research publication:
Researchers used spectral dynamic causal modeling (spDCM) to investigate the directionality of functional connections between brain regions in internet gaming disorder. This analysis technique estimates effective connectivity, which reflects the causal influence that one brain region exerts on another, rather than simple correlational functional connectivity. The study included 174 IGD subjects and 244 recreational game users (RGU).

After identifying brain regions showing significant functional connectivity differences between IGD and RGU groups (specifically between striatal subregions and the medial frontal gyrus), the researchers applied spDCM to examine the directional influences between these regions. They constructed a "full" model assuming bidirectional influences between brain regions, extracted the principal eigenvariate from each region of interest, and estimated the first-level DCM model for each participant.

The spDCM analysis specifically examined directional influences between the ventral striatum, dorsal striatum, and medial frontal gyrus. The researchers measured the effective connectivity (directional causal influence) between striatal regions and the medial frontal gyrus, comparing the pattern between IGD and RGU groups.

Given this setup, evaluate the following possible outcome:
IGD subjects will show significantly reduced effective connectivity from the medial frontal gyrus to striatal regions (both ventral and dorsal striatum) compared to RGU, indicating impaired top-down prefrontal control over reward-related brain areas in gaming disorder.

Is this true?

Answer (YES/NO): NO